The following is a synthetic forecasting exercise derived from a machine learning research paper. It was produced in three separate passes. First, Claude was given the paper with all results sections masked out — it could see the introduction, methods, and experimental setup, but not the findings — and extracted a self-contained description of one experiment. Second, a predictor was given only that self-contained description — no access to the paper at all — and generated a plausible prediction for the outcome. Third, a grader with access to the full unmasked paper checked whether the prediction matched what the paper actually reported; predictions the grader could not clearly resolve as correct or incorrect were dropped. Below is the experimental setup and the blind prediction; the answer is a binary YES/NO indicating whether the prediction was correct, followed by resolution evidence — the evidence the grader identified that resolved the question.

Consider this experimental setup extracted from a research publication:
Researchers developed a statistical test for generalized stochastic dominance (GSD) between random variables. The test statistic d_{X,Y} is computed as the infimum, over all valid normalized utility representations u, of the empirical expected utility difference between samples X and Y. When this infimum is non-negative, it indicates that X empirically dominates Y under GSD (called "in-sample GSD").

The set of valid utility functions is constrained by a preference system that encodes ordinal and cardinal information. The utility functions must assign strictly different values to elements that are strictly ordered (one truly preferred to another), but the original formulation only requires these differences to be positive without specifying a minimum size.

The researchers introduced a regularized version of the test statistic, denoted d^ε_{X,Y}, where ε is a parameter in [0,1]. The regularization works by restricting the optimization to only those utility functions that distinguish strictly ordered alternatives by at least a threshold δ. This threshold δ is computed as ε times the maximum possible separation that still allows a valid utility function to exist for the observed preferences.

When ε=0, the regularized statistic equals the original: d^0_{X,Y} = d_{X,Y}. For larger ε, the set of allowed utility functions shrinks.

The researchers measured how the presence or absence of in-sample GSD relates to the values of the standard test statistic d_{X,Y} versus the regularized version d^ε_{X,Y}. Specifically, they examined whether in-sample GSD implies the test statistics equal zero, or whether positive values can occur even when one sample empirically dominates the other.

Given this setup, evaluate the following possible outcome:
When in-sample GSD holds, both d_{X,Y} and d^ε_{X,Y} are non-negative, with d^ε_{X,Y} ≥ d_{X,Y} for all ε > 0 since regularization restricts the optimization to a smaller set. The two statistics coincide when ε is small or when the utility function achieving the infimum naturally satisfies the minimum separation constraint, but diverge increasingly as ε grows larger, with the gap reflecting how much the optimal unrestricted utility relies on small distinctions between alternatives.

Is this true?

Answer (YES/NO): NO